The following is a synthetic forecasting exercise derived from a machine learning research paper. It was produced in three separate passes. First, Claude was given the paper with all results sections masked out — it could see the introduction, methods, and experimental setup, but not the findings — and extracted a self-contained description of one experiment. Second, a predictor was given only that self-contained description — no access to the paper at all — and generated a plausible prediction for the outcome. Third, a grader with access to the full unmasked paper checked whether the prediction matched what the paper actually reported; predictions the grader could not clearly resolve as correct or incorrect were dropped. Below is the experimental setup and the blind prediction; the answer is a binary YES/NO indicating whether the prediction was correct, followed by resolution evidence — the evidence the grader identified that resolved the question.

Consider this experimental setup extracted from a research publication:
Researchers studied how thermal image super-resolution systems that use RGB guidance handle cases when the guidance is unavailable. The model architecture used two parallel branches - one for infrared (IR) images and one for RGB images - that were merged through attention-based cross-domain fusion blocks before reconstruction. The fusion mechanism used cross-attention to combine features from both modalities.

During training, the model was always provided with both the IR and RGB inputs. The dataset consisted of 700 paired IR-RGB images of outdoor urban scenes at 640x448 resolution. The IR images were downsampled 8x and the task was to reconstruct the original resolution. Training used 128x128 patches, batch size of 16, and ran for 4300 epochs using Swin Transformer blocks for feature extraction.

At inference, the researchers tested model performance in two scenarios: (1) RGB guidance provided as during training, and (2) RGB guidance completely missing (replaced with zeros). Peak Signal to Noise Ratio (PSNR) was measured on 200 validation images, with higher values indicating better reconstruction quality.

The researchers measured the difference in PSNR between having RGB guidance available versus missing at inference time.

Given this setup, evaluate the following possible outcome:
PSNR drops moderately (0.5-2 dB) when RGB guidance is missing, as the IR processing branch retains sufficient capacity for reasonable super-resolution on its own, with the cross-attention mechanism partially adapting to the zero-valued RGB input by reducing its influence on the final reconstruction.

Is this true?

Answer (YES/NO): NO